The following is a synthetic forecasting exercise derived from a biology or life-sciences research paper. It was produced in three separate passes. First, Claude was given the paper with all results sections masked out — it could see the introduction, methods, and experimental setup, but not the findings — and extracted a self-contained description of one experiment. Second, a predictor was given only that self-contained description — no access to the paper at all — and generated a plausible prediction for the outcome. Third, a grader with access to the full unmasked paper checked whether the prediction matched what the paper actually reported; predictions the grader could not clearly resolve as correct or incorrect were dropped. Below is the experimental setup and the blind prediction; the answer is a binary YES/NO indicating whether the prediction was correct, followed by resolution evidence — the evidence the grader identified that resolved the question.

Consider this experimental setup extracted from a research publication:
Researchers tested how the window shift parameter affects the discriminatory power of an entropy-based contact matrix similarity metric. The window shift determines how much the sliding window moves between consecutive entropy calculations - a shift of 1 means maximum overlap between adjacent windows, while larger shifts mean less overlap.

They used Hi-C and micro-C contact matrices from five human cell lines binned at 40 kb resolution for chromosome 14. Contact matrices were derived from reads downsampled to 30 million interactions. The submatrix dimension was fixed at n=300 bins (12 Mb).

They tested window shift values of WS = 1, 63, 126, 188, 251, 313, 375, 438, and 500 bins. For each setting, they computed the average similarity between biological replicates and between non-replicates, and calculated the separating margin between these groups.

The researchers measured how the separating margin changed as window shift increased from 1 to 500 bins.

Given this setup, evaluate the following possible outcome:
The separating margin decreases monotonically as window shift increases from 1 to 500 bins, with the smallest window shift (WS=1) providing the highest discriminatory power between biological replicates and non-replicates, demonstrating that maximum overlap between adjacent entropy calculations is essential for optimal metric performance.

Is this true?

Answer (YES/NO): NO